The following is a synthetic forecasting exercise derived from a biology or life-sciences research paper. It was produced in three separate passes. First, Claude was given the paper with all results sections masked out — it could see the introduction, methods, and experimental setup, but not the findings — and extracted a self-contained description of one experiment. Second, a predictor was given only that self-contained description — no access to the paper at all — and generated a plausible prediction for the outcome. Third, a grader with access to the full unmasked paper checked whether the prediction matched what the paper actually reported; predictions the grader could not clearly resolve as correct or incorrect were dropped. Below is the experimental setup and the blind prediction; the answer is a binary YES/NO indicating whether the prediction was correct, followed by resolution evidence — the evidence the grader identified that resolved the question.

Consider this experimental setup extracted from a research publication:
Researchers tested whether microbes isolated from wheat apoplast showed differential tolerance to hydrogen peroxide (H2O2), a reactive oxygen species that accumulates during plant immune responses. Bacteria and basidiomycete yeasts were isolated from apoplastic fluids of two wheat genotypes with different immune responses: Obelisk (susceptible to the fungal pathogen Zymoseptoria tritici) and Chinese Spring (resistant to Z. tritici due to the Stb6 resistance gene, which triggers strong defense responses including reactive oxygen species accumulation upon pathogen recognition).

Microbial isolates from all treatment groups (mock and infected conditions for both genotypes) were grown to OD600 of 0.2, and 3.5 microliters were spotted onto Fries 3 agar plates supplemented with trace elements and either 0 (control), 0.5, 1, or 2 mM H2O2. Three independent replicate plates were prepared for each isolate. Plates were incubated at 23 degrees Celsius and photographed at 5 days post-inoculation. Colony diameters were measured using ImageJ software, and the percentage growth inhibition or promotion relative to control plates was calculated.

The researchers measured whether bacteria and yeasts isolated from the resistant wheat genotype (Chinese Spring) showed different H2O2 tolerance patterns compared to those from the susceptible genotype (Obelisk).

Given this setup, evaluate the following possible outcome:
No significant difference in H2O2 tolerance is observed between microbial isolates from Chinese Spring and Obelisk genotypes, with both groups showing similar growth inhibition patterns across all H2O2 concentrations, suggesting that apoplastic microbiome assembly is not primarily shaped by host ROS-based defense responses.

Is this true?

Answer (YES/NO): NO